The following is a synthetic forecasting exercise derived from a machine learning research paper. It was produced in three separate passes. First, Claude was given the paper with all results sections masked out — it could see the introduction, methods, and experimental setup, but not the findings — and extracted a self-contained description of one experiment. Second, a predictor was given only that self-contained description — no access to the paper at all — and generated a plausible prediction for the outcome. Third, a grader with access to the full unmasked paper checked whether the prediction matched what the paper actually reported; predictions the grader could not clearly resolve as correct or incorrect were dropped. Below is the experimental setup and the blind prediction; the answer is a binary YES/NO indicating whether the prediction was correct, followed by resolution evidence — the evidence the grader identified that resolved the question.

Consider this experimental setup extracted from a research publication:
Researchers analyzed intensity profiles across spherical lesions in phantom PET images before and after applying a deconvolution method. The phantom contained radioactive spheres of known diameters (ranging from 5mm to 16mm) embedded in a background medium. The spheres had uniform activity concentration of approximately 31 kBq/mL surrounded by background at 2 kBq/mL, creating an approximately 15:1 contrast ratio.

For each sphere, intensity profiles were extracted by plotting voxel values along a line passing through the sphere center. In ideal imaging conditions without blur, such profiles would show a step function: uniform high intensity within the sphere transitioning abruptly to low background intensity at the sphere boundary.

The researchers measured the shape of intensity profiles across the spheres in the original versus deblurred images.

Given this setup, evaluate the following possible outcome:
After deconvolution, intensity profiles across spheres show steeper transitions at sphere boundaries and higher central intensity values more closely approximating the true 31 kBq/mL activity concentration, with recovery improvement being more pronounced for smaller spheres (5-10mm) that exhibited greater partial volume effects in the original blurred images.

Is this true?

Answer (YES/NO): YES